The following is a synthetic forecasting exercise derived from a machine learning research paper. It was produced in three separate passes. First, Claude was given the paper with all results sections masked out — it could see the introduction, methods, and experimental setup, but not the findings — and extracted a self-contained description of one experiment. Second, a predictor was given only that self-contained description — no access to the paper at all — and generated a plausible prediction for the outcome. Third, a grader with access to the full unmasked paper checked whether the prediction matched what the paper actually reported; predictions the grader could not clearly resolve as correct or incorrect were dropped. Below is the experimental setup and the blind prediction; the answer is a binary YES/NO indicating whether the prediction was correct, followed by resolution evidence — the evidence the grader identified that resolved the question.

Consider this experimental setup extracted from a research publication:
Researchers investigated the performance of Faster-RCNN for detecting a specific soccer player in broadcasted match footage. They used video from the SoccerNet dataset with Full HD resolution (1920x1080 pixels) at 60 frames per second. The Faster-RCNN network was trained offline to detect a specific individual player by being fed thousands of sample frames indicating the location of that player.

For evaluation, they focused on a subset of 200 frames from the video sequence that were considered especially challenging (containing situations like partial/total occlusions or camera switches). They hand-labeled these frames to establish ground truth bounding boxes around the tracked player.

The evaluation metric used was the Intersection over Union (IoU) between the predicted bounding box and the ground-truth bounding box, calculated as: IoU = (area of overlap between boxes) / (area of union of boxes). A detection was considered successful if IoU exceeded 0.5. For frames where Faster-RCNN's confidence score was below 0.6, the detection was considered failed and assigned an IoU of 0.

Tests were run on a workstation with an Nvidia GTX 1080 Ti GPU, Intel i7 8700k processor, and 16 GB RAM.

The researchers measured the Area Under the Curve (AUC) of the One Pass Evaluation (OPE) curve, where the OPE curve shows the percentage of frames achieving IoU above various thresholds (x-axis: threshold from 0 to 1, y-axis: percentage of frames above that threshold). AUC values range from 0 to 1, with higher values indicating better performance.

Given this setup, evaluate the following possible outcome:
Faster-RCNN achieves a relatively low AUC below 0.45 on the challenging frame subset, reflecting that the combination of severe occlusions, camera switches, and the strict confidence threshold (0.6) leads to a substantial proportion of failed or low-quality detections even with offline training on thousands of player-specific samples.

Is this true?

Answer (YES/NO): YES